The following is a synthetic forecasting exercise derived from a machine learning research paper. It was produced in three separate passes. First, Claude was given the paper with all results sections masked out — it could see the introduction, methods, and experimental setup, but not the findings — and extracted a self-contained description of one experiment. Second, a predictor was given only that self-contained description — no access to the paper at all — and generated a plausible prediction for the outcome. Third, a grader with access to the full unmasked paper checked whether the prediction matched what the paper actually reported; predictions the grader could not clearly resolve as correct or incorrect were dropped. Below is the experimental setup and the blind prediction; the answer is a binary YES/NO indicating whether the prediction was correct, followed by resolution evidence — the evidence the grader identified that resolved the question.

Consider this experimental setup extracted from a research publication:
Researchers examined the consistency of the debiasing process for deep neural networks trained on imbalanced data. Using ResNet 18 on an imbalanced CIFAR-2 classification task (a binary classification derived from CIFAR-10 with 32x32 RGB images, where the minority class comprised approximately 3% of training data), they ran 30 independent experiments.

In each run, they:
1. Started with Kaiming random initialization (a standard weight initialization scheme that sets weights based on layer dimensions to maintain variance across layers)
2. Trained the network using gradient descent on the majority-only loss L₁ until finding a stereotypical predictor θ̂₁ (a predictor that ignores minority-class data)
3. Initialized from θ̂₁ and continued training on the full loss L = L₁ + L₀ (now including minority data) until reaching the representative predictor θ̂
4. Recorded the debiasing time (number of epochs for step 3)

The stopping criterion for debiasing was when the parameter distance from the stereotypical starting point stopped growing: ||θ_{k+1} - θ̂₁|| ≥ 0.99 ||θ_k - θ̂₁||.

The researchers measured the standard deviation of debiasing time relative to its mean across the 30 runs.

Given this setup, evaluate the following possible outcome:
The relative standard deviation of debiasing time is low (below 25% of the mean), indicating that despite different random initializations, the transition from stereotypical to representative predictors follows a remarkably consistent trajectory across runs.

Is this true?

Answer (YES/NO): YES